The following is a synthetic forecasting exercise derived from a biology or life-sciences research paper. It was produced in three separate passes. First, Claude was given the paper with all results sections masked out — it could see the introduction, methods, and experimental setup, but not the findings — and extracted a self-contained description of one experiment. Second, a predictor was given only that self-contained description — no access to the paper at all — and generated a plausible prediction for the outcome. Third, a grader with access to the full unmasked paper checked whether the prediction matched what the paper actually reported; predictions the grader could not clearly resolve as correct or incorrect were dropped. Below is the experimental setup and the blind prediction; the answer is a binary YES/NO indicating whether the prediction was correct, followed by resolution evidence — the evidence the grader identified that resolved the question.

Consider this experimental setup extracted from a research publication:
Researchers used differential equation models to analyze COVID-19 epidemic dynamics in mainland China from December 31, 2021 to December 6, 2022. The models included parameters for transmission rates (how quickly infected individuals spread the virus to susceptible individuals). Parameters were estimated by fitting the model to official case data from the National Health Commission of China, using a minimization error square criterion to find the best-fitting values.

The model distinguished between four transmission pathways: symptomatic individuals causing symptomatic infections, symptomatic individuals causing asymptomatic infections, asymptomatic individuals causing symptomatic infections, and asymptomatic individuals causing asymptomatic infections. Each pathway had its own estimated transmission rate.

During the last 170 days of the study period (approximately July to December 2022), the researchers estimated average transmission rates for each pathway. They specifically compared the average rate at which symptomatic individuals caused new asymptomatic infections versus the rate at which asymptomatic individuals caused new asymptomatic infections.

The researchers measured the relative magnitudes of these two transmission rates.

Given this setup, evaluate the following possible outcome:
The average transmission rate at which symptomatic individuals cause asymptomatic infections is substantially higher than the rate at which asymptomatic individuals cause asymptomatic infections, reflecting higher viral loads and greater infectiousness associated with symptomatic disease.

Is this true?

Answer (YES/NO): YES